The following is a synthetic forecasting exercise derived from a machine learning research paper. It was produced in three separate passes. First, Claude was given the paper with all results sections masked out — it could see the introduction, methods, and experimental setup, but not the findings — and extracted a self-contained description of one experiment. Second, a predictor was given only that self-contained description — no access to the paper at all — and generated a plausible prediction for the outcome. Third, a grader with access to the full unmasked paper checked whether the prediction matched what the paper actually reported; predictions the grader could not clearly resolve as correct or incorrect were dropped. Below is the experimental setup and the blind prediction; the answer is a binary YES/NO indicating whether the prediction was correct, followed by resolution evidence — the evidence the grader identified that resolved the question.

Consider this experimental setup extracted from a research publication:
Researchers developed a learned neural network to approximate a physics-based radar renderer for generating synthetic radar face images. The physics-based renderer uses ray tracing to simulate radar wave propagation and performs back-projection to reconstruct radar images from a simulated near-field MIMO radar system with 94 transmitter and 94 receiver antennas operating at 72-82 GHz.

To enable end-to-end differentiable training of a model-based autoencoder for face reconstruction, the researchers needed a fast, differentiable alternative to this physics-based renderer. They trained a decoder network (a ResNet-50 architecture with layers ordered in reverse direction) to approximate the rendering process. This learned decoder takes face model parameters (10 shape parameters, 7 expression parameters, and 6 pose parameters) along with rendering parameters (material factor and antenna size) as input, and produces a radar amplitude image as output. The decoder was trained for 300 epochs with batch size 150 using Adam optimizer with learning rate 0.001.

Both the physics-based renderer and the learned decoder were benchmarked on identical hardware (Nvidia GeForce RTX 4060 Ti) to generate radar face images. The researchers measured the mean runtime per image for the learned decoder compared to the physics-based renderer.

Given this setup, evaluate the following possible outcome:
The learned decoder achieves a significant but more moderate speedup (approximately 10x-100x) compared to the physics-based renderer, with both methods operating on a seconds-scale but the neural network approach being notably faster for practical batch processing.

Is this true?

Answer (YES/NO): NO